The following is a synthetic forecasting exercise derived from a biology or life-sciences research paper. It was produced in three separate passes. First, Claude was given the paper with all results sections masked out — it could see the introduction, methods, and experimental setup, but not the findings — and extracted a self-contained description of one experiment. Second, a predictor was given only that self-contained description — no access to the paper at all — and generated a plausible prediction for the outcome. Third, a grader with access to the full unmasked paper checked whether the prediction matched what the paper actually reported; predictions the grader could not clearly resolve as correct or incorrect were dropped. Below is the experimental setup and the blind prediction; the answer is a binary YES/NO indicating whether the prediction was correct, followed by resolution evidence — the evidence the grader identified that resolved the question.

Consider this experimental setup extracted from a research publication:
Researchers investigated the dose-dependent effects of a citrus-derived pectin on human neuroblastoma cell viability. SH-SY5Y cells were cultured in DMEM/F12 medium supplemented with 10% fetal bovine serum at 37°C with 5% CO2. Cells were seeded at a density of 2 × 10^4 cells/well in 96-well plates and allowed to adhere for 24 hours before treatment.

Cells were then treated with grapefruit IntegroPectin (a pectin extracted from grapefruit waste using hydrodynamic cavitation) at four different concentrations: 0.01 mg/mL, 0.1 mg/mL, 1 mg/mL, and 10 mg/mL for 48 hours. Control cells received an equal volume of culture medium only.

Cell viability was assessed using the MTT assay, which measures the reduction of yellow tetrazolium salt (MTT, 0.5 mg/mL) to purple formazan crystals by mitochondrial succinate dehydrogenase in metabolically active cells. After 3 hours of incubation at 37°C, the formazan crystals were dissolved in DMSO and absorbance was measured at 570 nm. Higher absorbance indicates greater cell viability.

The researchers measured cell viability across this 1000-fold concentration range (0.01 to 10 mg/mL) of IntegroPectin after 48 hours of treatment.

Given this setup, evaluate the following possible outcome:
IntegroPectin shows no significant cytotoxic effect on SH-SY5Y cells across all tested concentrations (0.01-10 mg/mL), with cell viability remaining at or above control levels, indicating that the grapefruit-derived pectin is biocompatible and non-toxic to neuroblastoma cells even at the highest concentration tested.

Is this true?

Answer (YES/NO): NO